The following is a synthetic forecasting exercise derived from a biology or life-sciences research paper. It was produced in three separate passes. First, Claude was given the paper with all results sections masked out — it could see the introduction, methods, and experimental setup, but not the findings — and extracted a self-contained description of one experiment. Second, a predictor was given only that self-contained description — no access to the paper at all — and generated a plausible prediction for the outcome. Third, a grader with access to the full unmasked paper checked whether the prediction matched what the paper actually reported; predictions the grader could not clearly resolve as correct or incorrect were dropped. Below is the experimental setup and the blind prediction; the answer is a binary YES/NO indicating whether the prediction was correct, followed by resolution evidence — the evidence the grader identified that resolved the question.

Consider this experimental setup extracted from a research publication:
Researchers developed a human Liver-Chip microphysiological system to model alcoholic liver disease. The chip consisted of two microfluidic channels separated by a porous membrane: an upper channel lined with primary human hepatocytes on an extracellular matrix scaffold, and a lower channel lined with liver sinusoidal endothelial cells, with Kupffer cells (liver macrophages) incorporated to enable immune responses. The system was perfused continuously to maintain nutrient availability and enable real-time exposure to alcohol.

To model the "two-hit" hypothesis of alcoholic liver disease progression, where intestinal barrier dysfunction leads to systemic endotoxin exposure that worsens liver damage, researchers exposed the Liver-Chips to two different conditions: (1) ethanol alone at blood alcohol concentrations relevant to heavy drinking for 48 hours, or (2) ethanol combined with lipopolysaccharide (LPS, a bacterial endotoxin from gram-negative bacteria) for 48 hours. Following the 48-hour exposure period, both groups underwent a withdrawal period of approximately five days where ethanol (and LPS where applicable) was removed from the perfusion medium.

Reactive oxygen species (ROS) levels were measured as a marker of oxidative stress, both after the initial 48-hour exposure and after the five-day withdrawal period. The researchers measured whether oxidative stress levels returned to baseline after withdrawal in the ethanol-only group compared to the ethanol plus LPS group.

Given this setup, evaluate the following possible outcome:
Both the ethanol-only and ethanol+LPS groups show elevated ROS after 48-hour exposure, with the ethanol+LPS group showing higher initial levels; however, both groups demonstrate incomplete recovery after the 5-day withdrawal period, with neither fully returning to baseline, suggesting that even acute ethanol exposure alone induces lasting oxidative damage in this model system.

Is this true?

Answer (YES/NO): NO